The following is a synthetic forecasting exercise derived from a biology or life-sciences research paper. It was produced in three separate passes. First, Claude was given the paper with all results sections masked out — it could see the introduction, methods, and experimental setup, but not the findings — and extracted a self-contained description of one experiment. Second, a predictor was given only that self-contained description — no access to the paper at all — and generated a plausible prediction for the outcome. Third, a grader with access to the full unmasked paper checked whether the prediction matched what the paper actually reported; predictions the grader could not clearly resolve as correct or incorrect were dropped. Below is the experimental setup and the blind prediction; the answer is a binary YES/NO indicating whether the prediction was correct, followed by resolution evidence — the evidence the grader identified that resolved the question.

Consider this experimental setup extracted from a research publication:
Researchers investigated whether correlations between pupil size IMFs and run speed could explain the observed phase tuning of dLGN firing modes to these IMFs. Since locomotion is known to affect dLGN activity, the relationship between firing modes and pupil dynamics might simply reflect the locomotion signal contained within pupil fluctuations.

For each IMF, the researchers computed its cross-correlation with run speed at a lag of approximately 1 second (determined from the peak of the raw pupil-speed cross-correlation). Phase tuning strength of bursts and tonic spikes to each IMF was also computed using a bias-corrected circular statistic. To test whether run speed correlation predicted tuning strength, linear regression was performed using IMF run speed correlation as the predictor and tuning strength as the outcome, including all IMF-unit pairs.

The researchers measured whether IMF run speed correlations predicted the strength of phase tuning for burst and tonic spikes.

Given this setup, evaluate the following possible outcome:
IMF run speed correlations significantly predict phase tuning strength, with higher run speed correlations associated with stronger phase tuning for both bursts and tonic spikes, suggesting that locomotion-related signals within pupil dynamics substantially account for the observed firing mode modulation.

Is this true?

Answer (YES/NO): NO